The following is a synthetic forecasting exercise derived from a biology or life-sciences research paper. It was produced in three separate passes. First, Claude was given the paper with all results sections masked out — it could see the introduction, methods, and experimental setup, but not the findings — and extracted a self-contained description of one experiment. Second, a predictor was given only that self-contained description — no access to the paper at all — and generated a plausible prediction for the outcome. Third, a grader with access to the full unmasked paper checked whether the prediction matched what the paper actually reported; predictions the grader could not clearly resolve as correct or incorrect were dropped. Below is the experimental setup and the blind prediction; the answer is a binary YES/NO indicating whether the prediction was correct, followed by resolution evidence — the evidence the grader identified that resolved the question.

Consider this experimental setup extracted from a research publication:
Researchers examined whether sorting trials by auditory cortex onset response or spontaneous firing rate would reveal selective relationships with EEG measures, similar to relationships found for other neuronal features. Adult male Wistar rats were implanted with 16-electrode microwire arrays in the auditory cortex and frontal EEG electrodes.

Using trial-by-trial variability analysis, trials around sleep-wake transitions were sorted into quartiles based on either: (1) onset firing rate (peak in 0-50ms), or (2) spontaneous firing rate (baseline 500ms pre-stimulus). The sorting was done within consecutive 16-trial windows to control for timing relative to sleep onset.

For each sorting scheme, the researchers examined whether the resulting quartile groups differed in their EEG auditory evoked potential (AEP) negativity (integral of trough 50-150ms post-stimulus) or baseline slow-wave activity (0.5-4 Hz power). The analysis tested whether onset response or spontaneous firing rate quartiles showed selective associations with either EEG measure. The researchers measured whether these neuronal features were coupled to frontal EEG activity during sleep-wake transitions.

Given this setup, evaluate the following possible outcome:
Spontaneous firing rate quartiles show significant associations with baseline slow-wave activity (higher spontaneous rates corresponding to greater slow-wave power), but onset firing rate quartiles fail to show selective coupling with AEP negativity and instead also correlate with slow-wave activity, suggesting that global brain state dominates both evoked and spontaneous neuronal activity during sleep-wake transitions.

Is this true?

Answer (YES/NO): NO